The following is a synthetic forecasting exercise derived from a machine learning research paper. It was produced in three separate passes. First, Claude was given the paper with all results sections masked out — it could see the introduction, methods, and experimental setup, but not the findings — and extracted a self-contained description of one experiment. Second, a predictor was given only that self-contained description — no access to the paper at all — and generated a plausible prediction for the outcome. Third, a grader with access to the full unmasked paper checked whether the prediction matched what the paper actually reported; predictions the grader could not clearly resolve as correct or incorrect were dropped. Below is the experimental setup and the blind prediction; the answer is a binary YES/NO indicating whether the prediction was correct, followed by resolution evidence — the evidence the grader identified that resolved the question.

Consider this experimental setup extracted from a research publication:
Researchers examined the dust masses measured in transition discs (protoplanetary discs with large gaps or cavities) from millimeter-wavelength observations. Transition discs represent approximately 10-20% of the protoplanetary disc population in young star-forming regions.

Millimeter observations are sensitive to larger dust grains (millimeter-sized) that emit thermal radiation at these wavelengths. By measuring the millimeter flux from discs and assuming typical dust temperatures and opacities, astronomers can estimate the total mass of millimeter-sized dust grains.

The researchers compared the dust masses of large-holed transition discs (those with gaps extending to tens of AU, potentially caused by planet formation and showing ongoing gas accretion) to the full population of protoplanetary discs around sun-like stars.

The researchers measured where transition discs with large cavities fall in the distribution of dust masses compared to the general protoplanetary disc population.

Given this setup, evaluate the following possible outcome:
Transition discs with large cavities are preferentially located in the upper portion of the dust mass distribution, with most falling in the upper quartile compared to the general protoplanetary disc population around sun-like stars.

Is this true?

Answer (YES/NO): YES